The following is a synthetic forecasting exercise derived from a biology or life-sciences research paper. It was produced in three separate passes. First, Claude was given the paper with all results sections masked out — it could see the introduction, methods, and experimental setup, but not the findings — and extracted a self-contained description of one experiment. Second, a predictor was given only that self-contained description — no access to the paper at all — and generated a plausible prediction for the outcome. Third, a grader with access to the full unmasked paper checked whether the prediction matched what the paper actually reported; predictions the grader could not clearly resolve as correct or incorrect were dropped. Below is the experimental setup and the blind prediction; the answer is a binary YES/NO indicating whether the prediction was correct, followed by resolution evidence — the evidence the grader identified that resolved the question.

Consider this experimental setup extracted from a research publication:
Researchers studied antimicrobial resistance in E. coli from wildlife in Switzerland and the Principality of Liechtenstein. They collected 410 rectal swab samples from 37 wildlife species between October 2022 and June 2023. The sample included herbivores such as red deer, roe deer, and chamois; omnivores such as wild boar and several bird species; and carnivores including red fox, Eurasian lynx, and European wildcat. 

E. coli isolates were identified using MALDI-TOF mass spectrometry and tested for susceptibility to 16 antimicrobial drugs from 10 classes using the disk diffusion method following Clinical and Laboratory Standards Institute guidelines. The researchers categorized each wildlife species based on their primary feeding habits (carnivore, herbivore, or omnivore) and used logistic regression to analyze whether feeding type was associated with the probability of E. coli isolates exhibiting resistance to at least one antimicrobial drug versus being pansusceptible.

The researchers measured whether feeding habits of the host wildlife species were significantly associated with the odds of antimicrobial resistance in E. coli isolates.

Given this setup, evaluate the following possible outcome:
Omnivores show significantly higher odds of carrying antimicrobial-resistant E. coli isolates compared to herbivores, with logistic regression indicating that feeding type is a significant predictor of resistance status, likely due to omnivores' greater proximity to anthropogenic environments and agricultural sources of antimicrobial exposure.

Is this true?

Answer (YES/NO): YES